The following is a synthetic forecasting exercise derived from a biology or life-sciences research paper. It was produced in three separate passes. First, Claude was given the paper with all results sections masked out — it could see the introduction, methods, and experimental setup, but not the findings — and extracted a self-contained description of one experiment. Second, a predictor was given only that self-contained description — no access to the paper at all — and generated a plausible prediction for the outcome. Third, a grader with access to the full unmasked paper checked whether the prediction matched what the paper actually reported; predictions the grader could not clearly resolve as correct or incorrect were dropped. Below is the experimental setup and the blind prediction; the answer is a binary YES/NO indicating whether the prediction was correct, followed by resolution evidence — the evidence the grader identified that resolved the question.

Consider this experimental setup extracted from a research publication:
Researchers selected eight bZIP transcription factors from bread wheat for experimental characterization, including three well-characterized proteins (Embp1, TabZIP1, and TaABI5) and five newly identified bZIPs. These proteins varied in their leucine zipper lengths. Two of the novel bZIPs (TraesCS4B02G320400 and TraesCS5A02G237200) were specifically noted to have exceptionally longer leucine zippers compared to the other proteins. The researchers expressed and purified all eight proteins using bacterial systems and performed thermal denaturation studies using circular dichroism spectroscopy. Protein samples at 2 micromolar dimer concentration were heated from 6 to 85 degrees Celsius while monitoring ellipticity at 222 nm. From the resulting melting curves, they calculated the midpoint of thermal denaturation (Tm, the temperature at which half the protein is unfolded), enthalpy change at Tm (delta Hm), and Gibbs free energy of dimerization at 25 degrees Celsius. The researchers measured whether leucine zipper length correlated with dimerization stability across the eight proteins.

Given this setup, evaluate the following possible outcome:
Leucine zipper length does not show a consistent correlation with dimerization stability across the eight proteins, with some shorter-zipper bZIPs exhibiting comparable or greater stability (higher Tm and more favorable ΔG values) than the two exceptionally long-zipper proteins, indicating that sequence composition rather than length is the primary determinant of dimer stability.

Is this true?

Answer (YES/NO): YES